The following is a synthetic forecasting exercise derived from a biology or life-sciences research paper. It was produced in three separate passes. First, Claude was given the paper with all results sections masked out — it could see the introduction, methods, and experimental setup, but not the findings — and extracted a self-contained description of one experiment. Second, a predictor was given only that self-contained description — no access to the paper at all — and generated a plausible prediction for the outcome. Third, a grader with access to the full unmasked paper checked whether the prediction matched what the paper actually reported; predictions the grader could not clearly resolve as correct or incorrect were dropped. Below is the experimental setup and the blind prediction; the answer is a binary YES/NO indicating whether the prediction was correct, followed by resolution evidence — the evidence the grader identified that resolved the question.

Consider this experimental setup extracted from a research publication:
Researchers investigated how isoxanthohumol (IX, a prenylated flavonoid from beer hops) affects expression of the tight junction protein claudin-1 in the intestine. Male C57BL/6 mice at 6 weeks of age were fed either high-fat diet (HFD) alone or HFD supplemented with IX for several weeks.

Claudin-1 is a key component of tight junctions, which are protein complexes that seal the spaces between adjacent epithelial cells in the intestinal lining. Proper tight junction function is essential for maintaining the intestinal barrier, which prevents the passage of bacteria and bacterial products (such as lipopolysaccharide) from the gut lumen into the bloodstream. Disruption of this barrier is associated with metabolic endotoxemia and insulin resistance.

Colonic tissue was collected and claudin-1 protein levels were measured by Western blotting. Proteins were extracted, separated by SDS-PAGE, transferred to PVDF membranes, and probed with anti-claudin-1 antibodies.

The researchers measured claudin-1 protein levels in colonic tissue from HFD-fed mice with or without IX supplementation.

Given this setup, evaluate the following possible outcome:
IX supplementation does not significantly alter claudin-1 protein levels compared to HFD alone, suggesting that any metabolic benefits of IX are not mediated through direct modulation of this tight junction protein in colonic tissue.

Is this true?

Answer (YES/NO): NO